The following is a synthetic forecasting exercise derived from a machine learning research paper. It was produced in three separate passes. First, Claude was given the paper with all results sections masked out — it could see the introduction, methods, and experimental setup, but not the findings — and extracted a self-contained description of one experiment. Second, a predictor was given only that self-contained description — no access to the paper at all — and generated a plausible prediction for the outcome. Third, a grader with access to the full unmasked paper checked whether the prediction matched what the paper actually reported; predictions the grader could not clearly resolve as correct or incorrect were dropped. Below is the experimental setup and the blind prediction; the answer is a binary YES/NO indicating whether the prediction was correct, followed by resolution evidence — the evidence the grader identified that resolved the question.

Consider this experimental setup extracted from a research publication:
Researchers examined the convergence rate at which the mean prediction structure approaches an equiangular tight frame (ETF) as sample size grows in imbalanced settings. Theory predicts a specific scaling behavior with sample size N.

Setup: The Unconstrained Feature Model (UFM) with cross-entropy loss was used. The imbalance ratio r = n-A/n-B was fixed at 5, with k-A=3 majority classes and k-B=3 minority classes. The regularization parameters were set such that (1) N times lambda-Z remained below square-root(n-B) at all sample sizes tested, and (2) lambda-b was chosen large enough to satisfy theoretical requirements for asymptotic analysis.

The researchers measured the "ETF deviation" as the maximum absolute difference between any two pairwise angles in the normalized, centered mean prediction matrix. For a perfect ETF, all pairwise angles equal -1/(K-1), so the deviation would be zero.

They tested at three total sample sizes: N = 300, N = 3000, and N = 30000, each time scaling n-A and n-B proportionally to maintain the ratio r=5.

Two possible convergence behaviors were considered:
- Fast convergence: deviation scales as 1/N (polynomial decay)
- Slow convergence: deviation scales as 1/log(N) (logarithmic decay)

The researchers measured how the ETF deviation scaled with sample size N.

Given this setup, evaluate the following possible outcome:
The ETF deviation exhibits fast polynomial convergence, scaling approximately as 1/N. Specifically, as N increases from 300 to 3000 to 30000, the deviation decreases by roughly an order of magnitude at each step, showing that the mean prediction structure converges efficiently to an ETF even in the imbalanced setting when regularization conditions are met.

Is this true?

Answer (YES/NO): NO